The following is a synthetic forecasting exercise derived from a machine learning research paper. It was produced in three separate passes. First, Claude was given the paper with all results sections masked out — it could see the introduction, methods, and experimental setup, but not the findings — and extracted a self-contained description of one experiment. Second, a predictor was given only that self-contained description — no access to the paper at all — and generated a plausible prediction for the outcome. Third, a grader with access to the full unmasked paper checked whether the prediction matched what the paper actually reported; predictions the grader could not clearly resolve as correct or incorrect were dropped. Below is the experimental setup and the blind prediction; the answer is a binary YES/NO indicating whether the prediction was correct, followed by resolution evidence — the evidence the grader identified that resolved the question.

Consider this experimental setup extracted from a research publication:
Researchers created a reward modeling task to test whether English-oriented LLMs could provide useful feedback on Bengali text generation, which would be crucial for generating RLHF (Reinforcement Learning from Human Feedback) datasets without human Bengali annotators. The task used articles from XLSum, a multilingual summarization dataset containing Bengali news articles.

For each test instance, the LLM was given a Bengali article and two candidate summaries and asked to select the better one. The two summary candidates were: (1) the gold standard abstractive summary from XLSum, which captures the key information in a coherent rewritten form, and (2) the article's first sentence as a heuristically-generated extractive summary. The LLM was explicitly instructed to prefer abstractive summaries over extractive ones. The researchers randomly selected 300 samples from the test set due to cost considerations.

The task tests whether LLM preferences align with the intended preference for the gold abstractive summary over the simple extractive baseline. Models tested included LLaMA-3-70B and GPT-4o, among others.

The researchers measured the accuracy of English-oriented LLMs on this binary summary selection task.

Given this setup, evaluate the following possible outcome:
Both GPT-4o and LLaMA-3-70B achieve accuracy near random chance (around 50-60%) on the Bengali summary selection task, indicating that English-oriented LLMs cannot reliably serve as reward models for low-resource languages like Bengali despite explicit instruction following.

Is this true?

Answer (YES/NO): NO